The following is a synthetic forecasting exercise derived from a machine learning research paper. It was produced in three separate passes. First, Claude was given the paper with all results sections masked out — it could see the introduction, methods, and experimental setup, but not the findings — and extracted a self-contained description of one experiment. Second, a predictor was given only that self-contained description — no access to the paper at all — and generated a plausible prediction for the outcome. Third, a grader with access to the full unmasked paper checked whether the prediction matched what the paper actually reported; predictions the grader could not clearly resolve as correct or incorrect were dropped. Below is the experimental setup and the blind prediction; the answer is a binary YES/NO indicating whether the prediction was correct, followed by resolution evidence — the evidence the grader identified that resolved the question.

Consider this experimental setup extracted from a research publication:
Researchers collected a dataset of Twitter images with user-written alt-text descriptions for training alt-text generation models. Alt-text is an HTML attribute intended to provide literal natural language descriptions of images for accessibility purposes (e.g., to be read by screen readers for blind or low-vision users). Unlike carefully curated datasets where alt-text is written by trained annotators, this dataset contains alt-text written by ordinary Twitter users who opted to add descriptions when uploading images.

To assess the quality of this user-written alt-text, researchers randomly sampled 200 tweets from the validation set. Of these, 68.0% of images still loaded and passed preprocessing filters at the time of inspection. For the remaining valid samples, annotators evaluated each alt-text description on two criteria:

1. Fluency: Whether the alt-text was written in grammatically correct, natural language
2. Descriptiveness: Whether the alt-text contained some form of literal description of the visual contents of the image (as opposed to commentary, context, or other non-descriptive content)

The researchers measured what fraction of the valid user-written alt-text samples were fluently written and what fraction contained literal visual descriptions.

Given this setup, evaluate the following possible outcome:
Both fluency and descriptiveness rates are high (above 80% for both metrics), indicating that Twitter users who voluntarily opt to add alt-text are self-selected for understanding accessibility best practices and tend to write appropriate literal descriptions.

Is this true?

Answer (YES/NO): YES